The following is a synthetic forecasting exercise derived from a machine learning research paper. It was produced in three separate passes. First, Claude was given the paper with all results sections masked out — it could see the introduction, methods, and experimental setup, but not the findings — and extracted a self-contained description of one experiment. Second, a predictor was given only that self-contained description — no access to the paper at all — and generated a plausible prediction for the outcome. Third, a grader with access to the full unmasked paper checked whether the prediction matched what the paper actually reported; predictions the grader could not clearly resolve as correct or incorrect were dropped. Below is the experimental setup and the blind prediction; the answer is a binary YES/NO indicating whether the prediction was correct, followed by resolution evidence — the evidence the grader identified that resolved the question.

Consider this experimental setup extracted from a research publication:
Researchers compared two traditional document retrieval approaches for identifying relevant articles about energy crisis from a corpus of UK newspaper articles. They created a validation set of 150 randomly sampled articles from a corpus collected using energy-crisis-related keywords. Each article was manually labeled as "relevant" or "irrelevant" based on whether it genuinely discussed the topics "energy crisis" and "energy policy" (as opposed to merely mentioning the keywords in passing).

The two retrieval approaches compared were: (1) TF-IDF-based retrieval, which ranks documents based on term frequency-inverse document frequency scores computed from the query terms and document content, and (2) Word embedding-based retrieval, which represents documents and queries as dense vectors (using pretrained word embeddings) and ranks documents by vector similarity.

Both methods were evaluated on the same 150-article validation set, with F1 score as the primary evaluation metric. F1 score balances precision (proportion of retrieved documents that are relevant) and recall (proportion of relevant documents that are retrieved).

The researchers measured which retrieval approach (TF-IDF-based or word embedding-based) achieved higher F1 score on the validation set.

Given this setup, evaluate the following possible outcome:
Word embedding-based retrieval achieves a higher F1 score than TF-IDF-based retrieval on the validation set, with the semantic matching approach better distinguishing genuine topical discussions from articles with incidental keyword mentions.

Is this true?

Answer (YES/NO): NO